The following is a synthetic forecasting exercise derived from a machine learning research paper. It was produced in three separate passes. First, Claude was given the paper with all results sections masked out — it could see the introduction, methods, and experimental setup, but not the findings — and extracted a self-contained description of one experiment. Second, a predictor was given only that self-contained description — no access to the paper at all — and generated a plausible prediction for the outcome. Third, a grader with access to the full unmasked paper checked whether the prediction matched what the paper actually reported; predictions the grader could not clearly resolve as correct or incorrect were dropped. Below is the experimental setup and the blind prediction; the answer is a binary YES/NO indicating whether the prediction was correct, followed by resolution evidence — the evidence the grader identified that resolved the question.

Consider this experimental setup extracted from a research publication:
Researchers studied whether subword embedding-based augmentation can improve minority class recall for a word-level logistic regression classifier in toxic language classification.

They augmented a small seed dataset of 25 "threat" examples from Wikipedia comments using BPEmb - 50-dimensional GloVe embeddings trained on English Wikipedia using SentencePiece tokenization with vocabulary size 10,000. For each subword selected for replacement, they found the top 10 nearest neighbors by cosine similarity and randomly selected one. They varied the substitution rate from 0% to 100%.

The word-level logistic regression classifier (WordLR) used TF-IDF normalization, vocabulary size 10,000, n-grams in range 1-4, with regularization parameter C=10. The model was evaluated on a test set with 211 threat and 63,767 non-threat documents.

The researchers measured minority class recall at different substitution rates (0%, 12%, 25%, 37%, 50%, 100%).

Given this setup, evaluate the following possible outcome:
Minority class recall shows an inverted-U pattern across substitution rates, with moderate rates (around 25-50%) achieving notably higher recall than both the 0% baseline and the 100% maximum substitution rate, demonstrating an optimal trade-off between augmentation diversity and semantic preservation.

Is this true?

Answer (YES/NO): YES